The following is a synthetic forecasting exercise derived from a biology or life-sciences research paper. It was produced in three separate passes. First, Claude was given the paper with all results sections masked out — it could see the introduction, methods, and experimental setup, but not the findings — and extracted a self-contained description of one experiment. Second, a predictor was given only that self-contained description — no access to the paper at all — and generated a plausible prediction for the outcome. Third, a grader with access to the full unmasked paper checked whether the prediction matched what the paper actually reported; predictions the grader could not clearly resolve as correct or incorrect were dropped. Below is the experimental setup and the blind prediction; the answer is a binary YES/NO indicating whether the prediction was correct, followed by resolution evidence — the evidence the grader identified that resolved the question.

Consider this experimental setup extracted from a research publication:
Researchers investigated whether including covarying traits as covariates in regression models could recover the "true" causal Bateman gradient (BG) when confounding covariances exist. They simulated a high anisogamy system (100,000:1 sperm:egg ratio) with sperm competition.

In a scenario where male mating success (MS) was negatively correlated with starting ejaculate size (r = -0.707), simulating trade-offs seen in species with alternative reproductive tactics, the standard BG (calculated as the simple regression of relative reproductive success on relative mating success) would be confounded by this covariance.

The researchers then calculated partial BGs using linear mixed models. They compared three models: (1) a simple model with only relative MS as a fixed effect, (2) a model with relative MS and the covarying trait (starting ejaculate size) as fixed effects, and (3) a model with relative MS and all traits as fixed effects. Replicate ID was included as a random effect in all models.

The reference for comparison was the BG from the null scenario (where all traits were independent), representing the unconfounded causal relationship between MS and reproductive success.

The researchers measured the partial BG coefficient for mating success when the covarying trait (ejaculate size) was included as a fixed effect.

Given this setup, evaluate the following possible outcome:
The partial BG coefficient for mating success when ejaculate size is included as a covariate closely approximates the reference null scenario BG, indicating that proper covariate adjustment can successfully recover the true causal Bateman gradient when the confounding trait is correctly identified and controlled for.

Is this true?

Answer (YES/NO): YES